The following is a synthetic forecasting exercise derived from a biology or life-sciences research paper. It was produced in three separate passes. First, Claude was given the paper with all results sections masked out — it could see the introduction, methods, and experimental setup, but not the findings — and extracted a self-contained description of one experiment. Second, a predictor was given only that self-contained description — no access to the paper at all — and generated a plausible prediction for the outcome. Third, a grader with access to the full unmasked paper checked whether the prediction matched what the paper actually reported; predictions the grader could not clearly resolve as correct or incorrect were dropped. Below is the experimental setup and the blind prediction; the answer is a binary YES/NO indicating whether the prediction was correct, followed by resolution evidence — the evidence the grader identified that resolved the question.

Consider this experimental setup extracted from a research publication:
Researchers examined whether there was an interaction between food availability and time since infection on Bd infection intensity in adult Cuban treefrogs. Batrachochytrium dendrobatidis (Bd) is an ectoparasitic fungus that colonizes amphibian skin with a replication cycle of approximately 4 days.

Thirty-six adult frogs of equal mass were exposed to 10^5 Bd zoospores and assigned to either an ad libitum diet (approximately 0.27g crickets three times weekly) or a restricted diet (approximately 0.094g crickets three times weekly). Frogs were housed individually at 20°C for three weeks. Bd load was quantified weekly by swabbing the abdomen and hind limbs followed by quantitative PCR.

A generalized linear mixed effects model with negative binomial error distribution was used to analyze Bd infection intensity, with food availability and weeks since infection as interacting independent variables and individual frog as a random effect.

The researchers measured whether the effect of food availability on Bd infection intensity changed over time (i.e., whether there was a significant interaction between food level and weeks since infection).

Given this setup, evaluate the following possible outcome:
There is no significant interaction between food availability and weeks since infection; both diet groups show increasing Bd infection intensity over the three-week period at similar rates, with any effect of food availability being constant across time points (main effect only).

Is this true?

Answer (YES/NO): NO